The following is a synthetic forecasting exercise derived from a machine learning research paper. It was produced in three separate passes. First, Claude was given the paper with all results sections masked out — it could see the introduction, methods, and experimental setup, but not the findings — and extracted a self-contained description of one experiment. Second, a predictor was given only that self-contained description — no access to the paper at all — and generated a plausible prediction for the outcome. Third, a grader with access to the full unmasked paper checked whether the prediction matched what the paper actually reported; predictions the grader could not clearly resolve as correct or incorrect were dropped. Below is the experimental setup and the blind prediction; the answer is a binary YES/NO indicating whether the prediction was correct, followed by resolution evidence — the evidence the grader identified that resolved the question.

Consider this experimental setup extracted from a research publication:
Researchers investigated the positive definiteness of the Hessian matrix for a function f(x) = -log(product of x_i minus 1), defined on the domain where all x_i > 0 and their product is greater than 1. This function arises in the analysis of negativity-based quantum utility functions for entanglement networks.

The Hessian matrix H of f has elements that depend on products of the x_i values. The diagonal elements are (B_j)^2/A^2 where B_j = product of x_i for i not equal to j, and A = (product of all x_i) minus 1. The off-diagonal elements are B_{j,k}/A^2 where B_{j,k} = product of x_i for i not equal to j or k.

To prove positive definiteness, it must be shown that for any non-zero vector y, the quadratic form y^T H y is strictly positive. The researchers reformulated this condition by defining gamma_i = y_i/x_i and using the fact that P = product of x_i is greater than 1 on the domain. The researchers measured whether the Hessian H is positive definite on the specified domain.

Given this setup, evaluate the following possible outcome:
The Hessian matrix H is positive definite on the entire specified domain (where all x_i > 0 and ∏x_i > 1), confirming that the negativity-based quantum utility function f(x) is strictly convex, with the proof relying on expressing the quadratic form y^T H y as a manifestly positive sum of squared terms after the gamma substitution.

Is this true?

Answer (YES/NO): YES